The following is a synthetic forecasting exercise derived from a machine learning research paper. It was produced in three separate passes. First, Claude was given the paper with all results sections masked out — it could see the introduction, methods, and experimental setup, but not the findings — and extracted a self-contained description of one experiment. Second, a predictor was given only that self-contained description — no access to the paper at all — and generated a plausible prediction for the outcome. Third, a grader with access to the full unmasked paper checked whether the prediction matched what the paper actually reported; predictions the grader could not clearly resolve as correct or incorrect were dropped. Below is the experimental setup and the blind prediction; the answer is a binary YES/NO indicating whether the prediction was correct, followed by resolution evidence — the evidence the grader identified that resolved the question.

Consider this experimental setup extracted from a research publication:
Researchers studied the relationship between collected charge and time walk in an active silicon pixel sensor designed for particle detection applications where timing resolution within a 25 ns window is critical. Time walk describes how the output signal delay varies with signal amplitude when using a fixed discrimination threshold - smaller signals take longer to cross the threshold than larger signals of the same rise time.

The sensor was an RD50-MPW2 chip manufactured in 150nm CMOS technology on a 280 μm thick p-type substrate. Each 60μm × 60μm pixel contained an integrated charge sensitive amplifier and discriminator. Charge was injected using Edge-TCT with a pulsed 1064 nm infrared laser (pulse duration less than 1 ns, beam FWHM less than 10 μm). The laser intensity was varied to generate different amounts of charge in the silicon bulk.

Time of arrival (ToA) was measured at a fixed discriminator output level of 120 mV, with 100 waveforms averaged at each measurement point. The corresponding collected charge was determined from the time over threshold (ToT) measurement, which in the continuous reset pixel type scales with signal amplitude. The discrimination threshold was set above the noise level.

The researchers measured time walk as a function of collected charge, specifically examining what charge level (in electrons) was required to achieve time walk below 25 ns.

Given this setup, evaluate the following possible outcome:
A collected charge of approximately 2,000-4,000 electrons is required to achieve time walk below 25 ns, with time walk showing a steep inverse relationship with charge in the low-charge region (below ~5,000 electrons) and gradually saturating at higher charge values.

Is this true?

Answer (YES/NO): YES